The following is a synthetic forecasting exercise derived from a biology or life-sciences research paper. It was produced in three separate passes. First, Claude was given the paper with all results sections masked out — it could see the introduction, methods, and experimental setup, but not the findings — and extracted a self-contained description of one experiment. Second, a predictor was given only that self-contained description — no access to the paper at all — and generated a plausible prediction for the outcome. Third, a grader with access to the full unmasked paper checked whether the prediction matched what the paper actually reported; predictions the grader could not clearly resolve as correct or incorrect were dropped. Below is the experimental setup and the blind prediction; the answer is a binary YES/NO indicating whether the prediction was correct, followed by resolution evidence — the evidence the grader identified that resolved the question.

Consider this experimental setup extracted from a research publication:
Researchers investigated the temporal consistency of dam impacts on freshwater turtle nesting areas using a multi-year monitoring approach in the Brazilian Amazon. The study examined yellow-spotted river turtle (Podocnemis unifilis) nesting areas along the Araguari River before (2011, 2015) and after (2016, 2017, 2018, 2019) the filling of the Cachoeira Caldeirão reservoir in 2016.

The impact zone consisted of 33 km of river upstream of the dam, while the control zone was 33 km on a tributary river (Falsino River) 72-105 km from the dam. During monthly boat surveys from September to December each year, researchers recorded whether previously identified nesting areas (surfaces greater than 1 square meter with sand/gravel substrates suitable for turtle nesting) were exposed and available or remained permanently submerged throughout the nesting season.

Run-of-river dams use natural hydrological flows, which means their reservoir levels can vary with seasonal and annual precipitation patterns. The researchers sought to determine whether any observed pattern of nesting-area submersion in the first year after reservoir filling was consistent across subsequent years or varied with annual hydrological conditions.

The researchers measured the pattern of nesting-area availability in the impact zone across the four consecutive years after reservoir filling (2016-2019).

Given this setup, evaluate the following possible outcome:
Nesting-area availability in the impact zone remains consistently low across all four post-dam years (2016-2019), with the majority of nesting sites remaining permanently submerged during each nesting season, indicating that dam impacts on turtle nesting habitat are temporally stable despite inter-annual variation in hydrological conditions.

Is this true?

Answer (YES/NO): YES